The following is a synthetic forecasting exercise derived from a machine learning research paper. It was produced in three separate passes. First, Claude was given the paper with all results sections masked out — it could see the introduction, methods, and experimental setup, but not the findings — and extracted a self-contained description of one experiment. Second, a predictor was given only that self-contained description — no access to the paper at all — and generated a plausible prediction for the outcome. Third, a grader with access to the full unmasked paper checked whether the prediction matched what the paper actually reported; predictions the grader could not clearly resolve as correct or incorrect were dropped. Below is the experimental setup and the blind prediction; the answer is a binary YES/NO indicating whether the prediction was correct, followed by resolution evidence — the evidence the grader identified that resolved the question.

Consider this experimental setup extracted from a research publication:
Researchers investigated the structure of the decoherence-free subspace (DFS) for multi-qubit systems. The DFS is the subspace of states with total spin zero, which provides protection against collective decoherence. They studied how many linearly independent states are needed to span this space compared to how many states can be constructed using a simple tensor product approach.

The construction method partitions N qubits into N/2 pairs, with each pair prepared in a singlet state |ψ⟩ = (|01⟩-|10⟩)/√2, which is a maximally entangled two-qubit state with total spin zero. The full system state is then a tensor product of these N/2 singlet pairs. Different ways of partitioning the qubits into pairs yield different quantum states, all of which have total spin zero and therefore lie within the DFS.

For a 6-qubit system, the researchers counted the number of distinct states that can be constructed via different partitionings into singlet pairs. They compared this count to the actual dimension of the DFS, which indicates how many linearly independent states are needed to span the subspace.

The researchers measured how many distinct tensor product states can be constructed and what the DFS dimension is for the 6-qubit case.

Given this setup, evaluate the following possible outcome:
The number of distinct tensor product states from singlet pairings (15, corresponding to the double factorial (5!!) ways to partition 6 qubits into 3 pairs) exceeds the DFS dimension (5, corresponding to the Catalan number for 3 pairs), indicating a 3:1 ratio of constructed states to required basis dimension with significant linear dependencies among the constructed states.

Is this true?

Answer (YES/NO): NO